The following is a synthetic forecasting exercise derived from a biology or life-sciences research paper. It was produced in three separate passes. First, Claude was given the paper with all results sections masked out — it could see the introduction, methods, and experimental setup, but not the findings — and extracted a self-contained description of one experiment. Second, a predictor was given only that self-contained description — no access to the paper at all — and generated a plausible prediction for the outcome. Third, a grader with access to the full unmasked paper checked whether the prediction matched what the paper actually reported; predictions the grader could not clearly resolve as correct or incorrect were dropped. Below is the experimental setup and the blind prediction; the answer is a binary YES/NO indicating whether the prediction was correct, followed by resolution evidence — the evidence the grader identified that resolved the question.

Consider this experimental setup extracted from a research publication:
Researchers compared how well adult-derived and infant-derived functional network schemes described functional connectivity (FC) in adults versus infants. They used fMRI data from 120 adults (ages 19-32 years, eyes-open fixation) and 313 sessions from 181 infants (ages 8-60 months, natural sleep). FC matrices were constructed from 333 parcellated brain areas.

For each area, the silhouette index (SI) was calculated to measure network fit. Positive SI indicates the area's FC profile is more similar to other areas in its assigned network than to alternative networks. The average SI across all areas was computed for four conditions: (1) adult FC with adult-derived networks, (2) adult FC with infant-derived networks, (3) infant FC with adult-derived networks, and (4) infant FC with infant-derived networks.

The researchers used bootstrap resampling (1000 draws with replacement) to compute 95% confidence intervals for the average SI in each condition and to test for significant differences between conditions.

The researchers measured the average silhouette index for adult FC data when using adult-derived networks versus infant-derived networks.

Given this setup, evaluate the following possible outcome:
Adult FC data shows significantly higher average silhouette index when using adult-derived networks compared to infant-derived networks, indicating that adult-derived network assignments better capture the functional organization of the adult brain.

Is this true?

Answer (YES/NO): YES